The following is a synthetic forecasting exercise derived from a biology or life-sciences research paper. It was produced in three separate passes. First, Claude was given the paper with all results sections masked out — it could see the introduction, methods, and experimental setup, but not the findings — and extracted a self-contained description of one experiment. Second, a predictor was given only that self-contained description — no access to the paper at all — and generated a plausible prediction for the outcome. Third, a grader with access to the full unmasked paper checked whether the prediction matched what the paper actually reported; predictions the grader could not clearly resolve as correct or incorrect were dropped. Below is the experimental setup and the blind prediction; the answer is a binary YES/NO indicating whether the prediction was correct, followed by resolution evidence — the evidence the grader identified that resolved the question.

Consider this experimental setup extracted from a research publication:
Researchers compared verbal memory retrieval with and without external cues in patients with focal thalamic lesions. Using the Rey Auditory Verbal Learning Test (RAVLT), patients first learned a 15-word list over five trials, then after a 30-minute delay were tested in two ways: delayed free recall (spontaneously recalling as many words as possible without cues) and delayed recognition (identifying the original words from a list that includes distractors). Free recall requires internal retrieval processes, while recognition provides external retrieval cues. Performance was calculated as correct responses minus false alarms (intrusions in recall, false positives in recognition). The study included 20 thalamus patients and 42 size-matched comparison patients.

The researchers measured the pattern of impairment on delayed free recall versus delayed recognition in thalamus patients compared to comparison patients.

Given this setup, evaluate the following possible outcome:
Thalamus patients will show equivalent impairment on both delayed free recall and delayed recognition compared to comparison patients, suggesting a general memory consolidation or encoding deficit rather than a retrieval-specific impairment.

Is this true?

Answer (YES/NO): NO